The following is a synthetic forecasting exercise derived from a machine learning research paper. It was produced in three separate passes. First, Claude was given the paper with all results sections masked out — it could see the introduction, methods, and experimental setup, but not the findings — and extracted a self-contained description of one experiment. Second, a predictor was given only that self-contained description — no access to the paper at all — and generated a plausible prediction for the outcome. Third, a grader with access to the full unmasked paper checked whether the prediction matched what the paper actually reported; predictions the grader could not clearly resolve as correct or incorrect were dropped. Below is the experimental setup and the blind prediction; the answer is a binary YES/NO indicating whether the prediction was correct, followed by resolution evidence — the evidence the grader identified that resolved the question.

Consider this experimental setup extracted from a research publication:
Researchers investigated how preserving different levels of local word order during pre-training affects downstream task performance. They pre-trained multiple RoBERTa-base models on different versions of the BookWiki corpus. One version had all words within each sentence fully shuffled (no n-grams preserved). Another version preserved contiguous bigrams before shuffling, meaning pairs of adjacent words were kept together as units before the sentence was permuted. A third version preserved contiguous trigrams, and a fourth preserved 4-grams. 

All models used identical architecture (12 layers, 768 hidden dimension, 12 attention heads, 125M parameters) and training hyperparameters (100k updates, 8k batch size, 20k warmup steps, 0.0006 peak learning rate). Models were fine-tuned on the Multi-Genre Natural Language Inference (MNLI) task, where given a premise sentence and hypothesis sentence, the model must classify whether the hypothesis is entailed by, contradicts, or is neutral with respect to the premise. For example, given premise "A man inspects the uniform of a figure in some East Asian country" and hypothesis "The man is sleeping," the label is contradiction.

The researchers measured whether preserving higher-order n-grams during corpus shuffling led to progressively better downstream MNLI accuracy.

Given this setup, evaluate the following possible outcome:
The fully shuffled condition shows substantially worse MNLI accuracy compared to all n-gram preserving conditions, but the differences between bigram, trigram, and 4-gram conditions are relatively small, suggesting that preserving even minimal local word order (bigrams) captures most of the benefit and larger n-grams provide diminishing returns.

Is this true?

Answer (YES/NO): NO